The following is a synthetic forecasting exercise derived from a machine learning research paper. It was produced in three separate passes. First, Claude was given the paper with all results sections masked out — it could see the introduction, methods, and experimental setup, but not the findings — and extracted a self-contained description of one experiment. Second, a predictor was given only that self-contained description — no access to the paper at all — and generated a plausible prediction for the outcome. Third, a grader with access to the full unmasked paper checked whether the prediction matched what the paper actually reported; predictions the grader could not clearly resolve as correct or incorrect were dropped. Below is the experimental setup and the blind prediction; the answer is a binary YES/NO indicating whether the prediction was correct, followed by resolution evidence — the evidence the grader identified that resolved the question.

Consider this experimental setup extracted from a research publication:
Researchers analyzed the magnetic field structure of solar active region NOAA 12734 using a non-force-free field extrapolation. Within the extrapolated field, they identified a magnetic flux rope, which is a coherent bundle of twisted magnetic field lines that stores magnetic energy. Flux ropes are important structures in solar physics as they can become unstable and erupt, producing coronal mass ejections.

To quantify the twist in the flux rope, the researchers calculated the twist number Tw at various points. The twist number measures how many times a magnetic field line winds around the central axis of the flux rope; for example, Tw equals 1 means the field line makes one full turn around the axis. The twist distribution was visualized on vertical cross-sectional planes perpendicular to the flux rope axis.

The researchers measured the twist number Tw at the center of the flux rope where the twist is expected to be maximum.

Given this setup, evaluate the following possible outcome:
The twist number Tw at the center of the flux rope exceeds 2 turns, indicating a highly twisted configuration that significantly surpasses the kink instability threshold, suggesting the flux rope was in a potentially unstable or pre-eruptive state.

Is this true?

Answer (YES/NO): NO